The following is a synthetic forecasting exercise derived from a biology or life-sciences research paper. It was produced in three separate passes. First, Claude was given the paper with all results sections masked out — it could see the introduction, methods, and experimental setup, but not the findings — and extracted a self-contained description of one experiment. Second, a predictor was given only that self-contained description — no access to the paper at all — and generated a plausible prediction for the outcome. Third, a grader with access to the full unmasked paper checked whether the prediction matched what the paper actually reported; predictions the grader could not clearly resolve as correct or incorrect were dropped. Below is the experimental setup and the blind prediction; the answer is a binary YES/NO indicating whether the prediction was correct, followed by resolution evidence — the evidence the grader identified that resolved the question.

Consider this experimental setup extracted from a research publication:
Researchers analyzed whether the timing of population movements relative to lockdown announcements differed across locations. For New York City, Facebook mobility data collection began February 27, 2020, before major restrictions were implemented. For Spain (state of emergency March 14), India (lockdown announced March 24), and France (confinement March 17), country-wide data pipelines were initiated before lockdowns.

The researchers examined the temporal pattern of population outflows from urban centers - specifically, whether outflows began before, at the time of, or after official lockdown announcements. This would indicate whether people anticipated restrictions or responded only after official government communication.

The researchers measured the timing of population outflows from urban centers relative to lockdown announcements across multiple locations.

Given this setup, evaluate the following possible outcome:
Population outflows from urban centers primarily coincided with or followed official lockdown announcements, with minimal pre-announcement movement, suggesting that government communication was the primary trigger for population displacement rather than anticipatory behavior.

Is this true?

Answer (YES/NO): YES